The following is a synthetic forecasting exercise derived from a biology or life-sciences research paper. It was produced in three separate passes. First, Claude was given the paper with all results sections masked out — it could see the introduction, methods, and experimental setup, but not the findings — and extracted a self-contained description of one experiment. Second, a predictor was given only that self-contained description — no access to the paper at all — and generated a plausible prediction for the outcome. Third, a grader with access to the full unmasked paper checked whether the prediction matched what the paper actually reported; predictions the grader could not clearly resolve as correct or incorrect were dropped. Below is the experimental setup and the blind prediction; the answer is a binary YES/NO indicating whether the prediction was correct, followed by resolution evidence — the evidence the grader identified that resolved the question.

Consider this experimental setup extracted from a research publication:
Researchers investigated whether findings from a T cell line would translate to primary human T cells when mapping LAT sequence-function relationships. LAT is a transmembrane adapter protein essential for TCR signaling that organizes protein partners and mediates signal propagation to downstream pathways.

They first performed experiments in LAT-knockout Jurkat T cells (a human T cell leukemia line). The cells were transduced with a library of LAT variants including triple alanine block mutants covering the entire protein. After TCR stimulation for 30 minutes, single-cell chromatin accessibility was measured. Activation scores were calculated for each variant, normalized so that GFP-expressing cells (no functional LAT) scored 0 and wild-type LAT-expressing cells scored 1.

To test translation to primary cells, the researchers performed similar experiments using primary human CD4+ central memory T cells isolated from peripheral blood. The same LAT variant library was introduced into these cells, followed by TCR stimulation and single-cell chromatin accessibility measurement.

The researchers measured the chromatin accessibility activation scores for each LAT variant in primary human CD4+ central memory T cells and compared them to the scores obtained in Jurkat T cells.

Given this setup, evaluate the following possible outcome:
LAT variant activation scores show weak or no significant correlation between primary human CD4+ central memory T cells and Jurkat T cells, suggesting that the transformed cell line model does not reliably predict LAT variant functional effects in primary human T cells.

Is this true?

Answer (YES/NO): NO